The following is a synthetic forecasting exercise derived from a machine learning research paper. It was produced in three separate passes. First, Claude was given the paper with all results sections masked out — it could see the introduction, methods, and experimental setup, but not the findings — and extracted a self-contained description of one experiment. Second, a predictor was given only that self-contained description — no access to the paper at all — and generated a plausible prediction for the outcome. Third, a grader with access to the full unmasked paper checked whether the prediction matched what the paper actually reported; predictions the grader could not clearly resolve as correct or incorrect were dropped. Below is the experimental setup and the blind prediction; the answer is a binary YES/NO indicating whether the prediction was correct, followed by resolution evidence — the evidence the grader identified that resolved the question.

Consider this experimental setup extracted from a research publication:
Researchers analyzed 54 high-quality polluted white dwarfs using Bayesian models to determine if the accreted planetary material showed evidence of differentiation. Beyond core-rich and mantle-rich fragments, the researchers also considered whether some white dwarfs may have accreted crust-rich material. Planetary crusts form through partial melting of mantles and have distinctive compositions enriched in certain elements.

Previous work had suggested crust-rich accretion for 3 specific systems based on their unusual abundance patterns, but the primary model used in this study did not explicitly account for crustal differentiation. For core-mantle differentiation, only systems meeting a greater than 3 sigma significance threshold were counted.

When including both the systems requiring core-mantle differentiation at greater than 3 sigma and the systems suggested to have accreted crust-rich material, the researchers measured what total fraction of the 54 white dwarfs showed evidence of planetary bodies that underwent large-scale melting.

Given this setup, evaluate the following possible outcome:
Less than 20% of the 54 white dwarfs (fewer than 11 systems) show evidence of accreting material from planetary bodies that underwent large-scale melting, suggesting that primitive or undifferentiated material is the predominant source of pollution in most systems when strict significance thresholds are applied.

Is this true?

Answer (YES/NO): YES